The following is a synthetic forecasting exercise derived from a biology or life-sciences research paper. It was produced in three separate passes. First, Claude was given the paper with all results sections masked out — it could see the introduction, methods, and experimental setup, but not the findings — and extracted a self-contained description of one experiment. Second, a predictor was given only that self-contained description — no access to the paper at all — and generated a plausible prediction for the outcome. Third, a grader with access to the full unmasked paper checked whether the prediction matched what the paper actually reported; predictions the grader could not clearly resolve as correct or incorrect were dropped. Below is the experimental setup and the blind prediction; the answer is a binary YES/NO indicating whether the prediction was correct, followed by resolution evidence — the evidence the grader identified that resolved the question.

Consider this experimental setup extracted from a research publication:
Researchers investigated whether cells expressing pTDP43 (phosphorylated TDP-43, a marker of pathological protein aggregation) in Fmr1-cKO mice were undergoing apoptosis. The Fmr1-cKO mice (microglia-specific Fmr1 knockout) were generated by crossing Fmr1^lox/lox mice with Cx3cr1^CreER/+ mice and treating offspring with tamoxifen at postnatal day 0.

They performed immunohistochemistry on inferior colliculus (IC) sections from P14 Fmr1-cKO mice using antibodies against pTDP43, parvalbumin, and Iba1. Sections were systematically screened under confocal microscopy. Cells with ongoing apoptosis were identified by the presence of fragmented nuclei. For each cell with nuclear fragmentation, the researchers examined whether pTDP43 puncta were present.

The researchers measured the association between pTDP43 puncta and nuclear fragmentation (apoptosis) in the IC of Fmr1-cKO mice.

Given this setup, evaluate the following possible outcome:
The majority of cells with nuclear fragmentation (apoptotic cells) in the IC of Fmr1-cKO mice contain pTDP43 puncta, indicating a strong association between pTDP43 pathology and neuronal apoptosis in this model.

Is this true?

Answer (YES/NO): NO